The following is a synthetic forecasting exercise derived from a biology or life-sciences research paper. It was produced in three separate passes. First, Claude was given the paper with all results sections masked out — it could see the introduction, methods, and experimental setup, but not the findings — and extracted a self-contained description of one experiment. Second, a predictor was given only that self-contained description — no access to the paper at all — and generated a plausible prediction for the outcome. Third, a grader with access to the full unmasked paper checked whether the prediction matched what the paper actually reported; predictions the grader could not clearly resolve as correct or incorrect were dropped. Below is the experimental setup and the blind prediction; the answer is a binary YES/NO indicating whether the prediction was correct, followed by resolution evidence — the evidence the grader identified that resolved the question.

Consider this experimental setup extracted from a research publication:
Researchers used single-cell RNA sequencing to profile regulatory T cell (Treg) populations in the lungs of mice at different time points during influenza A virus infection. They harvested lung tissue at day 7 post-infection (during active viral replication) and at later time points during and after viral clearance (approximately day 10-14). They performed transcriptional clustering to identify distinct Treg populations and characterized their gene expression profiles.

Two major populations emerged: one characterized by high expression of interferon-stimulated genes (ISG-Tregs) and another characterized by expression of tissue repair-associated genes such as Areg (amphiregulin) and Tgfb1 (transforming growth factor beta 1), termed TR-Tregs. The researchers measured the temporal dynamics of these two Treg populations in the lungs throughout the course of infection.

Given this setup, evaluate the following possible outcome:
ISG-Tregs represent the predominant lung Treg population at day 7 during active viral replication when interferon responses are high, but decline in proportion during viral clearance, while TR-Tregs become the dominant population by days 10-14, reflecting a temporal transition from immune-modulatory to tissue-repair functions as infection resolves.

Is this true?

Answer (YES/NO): NO